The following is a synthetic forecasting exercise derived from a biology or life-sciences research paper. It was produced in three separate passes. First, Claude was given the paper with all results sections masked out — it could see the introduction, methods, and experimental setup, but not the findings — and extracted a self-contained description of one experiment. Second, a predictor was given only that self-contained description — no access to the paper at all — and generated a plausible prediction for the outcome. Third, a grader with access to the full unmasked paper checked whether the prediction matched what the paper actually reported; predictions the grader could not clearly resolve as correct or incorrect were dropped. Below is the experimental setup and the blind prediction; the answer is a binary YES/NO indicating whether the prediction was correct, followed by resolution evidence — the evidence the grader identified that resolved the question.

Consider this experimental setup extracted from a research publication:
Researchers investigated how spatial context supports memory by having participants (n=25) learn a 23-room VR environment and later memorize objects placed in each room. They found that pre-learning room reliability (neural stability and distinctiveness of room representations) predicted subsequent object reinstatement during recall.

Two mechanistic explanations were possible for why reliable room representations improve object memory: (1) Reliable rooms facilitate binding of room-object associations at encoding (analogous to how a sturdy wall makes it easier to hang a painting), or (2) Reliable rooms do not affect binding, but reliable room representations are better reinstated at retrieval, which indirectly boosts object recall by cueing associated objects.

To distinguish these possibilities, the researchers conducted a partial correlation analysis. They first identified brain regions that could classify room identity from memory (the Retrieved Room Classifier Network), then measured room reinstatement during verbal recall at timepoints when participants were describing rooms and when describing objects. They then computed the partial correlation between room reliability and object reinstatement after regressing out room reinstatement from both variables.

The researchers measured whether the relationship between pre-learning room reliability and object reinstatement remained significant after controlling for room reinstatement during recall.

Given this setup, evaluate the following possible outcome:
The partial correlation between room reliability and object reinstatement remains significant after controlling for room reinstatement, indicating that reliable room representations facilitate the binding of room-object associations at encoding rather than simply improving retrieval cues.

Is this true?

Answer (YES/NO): YES